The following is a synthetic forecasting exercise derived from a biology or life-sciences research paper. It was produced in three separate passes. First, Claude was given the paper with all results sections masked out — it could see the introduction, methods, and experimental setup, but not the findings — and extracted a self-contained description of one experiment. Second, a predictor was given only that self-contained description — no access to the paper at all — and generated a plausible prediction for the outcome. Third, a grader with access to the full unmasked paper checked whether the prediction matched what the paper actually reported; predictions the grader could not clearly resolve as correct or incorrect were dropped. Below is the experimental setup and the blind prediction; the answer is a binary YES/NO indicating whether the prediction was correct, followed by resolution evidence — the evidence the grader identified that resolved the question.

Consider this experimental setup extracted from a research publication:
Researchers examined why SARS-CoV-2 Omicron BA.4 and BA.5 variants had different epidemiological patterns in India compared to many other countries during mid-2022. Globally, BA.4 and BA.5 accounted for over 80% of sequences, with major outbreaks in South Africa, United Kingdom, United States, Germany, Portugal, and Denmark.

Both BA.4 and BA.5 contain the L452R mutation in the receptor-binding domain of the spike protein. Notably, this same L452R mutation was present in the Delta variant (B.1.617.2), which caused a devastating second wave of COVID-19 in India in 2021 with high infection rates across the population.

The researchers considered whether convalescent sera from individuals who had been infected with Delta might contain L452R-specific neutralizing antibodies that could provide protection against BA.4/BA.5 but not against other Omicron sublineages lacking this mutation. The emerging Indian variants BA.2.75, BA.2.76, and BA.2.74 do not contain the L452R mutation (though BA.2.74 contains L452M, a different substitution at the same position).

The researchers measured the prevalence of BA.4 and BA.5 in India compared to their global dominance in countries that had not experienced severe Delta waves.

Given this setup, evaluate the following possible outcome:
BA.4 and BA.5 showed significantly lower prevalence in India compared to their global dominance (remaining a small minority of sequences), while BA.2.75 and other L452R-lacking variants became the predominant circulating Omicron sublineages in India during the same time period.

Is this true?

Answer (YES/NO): YES